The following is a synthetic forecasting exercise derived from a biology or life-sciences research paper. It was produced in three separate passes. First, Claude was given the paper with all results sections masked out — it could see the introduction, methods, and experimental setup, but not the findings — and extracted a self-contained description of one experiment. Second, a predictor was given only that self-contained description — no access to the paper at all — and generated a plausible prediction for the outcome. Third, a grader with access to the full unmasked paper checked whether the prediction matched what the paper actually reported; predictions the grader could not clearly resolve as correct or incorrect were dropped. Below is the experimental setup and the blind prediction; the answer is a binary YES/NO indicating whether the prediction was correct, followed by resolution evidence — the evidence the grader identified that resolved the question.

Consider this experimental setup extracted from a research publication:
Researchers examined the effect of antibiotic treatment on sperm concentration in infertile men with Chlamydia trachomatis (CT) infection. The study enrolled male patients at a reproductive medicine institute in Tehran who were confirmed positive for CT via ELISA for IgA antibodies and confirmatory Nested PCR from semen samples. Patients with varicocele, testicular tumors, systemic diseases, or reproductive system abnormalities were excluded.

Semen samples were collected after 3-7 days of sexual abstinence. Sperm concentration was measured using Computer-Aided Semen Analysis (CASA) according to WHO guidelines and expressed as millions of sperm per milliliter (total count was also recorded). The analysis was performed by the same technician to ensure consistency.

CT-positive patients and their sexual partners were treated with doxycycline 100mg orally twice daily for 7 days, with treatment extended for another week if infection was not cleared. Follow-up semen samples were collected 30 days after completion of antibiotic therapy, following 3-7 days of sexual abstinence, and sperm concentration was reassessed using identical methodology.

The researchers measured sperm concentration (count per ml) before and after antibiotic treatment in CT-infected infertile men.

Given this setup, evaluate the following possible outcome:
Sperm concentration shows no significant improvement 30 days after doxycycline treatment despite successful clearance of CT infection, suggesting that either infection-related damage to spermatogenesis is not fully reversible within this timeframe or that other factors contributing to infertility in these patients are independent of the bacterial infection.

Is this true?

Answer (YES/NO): YES